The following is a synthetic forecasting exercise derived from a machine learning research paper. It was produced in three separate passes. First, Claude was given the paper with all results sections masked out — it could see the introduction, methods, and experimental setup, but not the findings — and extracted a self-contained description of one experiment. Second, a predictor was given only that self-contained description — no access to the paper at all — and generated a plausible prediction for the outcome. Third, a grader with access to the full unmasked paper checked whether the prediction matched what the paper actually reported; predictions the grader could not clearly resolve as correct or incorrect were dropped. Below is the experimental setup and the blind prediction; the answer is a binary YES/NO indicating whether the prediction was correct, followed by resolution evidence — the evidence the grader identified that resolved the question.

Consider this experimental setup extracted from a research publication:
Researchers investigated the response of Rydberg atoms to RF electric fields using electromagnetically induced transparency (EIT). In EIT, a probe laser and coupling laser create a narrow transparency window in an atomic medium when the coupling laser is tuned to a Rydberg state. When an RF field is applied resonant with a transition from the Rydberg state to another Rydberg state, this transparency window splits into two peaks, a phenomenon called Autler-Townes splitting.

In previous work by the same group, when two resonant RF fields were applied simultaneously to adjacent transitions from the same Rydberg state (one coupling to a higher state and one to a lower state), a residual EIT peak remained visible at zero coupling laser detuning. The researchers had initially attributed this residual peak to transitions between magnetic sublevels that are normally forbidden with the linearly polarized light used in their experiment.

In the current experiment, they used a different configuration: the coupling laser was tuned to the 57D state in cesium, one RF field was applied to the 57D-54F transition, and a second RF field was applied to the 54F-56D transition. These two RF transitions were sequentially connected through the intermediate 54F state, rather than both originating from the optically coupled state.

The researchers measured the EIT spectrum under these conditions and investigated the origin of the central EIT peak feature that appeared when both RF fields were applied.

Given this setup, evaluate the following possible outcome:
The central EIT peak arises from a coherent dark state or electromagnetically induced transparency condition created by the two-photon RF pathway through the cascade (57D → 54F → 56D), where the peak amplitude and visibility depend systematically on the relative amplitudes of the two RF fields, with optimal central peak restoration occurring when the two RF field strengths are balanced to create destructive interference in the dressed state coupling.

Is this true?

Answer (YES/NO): NO